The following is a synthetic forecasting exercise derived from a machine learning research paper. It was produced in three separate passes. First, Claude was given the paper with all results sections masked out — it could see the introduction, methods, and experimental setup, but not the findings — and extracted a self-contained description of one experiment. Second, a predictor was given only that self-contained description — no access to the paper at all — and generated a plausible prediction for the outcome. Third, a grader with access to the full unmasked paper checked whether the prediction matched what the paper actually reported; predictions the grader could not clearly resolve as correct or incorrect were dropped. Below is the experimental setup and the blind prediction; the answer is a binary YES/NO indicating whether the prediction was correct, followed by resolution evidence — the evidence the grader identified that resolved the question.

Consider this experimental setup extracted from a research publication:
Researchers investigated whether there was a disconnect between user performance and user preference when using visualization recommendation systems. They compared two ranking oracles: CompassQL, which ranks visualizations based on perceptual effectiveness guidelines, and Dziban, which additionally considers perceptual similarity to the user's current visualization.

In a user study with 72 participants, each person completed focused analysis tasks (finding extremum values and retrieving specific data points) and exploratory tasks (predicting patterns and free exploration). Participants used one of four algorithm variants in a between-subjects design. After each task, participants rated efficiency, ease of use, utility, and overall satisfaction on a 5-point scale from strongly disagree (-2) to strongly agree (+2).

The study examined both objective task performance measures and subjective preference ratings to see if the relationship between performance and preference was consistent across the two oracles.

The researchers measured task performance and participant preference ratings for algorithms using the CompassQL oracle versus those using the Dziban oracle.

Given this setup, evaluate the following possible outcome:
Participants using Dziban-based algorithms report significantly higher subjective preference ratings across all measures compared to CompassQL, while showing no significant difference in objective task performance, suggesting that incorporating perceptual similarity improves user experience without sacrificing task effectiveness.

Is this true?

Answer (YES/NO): NO